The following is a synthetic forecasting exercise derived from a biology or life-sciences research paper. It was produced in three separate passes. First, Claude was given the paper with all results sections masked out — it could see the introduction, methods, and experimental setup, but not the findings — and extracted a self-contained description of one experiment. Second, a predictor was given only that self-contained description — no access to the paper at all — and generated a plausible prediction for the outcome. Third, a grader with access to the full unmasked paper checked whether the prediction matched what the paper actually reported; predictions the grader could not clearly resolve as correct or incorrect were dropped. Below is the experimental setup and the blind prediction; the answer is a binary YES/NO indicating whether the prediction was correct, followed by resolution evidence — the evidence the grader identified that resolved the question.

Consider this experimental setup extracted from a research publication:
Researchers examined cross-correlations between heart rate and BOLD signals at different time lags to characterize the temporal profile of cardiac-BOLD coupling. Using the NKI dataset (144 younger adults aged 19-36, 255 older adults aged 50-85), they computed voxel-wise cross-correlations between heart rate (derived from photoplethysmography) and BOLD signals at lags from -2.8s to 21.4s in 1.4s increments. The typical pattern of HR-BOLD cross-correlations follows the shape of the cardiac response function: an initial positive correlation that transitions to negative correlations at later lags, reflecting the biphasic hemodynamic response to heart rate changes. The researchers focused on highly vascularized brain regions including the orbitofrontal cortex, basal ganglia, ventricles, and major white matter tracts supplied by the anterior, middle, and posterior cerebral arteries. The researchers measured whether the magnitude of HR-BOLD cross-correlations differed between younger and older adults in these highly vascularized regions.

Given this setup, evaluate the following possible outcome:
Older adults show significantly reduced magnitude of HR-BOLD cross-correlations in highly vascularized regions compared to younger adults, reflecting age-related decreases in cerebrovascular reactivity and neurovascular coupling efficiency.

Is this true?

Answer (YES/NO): YES